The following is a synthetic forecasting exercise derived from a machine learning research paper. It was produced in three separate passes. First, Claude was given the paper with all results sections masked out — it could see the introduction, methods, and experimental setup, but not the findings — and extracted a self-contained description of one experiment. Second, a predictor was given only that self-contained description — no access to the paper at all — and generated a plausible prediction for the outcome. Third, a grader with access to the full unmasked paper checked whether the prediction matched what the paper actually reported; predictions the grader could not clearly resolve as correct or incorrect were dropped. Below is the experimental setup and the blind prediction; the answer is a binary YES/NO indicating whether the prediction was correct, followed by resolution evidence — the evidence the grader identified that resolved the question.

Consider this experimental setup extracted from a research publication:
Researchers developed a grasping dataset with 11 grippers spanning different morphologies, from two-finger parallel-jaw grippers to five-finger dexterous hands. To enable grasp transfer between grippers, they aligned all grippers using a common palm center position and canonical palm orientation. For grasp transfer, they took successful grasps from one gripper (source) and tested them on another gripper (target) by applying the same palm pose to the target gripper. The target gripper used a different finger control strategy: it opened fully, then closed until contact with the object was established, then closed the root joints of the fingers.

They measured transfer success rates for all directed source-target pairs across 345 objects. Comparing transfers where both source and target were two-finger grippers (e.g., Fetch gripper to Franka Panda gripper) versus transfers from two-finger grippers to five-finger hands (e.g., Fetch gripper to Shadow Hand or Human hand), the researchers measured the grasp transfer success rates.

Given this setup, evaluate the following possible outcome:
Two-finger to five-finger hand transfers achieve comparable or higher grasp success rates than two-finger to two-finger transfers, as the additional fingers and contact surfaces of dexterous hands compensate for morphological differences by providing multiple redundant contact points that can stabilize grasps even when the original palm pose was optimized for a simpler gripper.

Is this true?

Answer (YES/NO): NO